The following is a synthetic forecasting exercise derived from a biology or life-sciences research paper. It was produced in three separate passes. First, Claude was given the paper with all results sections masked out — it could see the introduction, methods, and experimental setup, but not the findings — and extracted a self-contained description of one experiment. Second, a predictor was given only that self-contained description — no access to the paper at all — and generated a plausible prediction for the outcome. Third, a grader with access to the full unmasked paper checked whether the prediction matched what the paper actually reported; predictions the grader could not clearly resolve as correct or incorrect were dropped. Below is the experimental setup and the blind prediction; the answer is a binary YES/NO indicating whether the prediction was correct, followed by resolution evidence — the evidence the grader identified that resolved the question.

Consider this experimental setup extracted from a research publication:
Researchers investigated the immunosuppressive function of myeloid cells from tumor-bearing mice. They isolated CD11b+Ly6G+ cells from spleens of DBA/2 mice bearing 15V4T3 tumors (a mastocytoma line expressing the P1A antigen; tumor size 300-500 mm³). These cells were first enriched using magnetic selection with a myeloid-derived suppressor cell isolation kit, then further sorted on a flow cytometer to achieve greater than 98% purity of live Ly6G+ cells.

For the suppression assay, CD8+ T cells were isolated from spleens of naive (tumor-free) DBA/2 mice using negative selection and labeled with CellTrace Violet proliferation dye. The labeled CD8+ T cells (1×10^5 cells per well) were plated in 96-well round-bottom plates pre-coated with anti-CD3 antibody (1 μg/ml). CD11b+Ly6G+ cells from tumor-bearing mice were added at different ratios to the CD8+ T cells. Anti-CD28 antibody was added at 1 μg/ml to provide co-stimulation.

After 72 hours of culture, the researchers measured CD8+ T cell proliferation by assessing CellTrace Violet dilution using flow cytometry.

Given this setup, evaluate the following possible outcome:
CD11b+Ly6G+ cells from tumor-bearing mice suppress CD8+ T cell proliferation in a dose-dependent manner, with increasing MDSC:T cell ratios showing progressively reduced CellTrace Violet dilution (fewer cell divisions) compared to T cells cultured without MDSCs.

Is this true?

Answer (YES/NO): NO